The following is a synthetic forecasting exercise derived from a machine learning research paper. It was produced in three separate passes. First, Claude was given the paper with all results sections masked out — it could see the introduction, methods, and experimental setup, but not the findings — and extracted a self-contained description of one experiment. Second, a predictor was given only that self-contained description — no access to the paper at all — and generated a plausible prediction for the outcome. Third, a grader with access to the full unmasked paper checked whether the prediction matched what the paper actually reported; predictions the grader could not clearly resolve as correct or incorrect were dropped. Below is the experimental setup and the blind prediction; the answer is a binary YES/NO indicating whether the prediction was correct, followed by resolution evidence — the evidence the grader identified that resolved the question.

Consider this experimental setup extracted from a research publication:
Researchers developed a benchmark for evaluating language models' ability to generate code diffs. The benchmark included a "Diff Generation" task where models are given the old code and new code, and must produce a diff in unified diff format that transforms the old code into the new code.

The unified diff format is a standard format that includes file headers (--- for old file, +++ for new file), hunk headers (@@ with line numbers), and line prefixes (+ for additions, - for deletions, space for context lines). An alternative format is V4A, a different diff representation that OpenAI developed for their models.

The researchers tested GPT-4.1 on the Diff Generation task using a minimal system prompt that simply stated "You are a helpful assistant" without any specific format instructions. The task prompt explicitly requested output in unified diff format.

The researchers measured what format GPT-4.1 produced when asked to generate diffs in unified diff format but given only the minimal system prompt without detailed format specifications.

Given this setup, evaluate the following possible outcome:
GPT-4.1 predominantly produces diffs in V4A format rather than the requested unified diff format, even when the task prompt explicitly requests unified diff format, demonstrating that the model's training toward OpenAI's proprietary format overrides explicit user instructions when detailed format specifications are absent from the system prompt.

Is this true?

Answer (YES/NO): YES